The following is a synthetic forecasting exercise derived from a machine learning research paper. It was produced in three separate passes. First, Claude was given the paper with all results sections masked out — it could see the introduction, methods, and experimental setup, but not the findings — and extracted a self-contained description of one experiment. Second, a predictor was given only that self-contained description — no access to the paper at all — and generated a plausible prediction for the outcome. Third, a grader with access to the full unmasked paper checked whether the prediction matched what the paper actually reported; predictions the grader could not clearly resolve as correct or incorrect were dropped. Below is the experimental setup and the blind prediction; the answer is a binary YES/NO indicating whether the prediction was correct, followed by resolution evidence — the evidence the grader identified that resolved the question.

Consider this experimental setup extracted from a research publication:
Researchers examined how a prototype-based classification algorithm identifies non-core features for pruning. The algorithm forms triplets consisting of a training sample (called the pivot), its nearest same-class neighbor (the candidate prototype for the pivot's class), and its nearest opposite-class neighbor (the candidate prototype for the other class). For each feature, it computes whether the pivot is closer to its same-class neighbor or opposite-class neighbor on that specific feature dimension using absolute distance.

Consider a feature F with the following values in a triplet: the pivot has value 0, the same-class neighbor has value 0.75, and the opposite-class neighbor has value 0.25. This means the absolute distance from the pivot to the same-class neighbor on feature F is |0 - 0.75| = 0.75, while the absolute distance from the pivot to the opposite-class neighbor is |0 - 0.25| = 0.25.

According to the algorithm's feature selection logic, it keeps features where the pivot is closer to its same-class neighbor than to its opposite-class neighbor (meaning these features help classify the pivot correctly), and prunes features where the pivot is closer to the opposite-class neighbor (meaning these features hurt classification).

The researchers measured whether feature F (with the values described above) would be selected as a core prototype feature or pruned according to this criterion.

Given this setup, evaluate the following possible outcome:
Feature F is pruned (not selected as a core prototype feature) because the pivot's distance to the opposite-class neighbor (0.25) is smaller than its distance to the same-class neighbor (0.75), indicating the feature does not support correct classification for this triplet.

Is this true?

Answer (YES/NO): YES